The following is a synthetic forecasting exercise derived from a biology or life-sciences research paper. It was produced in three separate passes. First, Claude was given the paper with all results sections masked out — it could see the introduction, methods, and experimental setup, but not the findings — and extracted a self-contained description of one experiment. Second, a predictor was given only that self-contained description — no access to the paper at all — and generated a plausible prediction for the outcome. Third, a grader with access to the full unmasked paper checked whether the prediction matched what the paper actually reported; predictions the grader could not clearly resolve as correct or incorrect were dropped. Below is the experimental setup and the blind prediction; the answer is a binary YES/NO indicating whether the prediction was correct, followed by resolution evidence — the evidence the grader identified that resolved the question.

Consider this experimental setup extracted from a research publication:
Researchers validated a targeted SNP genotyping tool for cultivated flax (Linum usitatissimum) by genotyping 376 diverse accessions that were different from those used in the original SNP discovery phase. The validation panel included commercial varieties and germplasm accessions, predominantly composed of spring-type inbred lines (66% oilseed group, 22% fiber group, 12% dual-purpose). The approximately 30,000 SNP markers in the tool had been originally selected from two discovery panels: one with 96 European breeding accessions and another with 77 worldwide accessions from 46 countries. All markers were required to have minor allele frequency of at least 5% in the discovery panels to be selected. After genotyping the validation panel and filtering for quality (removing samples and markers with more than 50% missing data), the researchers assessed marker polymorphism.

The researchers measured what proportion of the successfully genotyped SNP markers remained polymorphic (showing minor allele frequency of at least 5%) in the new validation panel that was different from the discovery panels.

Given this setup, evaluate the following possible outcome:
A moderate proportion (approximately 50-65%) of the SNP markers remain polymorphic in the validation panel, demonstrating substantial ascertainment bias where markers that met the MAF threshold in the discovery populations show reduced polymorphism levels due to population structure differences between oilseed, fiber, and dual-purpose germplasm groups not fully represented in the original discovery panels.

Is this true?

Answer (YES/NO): NO